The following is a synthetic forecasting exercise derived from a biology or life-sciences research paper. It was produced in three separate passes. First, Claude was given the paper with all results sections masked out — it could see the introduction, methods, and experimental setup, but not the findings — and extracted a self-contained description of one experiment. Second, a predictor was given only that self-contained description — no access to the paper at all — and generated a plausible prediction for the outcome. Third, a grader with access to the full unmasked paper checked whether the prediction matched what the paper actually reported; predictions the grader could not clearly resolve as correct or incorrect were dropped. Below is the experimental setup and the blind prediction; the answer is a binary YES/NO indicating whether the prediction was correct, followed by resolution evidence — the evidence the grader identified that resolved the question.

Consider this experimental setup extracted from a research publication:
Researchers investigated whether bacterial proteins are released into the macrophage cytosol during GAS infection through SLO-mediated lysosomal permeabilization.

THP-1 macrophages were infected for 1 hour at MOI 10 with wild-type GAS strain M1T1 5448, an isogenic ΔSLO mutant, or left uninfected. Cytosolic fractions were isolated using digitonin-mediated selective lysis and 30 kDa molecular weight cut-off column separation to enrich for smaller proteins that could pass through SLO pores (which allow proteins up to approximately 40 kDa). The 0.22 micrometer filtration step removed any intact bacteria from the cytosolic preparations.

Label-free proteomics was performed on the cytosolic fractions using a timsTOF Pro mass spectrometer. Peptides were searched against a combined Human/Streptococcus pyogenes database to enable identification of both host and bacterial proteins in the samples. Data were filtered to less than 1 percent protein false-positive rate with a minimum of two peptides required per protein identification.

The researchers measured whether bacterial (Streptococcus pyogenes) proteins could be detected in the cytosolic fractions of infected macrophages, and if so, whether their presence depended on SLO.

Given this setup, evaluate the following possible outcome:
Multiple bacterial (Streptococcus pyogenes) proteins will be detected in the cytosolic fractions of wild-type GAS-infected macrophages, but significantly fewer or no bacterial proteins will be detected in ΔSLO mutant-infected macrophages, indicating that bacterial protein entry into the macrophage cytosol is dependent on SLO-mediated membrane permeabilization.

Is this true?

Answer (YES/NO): NO